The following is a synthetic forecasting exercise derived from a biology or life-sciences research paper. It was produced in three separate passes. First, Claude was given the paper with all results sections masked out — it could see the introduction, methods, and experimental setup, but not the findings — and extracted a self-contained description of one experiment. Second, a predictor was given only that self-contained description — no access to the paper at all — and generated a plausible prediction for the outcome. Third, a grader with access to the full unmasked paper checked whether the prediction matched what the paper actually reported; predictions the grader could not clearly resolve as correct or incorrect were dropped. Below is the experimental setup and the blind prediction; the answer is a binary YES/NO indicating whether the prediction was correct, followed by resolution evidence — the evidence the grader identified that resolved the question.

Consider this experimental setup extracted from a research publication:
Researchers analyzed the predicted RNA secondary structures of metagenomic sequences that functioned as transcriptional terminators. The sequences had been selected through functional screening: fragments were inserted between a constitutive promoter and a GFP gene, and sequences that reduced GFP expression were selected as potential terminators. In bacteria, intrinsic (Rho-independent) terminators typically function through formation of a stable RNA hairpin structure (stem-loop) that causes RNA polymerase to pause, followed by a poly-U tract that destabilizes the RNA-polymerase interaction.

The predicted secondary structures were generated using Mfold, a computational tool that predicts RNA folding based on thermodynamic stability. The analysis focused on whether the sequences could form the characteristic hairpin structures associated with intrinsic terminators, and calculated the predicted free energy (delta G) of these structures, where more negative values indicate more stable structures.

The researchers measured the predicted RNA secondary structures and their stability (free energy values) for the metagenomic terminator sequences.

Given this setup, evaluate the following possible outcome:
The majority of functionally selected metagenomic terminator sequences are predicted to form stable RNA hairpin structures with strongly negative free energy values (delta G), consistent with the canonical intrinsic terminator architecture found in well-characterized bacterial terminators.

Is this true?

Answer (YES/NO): NO